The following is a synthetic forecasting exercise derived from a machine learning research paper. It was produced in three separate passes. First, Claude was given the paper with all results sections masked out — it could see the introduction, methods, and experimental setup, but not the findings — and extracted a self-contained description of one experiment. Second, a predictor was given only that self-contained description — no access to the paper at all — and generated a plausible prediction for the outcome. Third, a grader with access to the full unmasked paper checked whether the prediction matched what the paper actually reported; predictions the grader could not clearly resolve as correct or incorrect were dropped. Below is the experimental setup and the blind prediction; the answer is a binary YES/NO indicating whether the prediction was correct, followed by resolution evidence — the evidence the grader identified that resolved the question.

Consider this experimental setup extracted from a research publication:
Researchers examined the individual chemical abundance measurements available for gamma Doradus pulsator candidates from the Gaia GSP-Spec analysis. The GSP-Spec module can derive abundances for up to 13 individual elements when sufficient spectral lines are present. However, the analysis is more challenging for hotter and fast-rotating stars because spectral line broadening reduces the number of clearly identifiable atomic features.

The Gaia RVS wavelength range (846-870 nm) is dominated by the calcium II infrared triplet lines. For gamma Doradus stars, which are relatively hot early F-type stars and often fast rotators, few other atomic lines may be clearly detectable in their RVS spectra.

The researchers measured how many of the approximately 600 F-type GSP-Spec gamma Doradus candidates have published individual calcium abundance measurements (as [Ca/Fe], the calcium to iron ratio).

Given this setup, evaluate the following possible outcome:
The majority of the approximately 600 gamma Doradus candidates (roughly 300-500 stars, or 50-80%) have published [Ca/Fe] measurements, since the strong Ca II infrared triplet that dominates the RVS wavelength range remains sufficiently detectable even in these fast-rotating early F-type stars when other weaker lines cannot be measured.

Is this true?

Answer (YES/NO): NO